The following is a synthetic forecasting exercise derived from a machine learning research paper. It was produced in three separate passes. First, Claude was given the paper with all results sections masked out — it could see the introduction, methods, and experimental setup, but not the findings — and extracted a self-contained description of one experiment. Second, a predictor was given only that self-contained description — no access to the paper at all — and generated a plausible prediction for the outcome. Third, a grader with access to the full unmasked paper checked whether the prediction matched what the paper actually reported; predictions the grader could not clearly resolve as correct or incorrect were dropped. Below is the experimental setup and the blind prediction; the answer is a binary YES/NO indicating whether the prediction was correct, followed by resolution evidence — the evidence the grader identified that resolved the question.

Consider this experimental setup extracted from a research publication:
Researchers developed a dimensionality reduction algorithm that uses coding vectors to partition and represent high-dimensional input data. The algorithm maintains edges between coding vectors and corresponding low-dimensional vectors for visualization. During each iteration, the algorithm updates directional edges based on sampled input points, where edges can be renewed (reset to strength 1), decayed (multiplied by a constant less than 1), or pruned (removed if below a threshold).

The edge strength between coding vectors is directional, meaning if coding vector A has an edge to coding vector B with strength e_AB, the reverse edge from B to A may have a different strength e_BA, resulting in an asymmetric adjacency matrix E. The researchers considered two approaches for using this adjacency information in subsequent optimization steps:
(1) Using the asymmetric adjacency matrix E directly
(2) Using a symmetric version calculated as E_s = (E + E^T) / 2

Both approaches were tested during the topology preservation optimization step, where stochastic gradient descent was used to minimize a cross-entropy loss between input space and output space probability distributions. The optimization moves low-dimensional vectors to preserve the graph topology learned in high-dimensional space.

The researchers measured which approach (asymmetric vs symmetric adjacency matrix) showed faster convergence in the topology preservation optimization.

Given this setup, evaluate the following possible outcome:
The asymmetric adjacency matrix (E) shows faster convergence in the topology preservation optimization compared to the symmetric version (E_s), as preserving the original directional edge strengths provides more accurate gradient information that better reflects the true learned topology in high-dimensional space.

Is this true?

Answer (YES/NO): NO